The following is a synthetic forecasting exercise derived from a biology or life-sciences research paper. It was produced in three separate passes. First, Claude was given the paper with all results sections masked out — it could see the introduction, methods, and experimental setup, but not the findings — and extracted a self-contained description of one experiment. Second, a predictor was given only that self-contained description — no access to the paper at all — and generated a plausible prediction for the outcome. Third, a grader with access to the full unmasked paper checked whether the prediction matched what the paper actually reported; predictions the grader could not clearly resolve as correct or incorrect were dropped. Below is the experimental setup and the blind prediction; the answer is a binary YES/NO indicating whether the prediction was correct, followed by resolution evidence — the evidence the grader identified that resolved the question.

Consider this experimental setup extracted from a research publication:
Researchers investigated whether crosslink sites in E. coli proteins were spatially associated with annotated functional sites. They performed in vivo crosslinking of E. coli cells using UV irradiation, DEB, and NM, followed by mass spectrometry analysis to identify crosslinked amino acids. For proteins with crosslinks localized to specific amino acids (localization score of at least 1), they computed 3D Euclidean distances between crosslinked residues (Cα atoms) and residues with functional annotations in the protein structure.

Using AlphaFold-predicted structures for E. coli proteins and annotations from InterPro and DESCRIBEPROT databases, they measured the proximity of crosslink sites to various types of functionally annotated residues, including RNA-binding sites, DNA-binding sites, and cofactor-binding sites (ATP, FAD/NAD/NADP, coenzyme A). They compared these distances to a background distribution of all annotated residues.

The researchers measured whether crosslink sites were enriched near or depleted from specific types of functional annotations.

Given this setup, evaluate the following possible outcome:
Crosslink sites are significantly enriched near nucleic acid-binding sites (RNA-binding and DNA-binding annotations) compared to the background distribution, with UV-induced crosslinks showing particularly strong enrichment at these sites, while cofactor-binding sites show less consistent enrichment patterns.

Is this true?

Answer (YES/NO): NO